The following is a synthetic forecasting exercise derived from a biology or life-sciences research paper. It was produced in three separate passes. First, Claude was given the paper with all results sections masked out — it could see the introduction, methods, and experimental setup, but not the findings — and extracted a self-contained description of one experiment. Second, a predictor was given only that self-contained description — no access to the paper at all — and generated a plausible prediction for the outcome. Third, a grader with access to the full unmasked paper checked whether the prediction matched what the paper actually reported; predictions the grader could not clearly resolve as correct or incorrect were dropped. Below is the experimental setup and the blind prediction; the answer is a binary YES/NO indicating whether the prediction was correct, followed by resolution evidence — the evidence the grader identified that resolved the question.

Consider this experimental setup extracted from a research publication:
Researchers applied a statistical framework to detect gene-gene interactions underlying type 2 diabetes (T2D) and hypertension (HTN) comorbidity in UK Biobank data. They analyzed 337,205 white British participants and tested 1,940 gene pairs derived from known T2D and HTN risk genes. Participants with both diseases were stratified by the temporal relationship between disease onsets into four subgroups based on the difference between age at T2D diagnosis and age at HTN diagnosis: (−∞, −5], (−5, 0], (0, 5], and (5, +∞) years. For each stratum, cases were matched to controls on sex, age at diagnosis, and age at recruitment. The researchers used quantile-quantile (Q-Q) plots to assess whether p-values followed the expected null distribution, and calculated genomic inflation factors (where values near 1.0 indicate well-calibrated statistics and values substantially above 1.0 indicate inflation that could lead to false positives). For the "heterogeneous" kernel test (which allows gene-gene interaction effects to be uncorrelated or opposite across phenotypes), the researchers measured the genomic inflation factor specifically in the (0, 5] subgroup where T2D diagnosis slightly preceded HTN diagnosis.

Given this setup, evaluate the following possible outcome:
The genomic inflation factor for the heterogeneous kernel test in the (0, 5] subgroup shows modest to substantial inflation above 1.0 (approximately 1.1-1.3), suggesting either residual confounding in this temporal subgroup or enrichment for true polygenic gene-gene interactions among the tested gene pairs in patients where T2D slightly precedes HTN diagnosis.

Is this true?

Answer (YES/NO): YES